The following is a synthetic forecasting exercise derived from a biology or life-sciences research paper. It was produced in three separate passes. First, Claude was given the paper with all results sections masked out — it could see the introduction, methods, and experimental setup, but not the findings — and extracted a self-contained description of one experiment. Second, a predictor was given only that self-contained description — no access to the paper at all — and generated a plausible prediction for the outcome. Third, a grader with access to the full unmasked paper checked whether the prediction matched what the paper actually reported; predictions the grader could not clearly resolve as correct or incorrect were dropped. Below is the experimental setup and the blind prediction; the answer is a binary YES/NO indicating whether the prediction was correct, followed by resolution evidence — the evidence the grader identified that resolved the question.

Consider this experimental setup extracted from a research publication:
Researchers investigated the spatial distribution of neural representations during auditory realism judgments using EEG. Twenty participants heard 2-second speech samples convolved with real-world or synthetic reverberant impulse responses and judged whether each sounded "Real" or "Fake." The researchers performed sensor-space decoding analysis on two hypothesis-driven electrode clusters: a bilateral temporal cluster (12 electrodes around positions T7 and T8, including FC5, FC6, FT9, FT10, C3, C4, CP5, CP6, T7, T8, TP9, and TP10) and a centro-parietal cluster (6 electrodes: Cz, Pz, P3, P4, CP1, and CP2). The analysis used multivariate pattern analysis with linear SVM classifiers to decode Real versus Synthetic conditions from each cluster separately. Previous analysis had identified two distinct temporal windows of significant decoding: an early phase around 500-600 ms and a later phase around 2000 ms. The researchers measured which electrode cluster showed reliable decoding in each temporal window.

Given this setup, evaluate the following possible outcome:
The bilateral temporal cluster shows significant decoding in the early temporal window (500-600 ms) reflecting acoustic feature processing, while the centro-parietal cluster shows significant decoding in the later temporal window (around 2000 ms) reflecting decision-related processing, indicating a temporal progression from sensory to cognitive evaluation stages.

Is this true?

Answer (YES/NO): YES